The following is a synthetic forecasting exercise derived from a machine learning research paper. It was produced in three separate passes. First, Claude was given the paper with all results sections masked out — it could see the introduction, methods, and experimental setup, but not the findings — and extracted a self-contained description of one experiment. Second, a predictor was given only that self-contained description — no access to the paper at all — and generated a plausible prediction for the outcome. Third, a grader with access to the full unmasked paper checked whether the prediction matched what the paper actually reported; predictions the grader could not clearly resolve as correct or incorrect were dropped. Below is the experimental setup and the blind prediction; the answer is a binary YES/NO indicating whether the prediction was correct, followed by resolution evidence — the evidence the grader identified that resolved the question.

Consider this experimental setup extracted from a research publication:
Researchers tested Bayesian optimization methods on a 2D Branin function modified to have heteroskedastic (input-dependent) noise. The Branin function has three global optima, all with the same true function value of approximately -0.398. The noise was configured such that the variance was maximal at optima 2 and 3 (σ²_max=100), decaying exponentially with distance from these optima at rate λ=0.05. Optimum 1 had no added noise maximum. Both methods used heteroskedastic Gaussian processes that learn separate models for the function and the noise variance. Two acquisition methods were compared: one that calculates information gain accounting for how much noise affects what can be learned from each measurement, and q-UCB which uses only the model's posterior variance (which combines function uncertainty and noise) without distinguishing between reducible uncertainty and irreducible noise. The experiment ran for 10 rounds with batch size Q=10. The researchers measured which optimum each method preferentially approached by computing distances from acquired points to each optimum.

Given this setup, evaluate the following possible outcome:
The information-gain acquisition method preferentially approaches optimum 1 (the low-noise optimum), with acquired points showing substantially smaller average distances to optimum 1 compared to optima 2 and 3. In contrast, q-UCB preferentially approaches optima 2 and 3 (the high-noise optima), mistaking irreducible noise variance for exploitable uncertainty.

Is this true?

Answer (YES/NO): NO